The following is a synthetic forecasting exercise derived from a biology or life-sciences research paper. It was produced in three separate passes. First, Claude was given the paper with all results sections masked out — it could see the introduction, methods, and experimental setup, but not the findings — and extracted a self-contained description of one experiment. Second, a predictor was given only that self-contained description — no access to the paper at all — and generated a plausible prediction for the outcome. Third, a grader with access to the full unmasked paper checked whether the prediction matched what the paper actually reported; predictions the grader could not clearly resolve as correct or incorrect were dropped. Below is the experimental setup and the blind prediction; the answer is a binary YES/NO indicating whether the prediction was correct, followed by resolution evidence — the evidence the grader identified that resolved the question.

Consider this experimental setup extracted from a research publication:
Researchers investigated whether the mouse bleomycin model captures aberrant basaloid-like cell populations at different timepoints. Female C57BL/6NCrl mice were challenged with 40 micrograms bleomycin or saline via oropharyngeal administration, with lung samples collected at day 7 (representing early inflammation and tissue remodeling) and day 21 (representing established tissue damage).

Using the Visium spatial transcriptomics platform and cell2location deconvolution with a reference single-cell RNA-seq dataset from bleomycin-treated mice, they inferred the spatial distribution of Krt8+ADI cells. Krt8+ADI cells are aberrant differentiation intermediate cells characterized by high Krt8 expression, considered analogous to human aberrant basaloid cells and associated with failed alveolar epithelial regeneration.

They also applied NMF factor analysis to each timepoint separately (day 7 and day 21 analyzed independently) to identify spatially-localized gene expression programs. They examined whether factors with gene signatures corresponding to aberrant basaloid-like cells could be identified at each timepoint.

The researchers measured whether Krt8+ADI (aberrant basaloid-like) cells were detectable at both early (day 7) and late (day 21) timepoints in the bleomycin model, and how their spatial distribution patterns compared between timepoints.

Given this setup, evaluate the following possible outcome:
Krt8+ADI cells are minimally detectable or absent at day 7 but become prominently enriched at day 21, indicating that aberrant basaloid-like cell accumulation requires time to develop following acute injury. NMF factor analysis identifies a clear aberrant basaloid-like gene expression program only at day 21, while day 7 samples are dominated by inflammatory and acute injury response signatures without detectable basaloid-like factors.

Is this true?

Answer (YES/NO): NO